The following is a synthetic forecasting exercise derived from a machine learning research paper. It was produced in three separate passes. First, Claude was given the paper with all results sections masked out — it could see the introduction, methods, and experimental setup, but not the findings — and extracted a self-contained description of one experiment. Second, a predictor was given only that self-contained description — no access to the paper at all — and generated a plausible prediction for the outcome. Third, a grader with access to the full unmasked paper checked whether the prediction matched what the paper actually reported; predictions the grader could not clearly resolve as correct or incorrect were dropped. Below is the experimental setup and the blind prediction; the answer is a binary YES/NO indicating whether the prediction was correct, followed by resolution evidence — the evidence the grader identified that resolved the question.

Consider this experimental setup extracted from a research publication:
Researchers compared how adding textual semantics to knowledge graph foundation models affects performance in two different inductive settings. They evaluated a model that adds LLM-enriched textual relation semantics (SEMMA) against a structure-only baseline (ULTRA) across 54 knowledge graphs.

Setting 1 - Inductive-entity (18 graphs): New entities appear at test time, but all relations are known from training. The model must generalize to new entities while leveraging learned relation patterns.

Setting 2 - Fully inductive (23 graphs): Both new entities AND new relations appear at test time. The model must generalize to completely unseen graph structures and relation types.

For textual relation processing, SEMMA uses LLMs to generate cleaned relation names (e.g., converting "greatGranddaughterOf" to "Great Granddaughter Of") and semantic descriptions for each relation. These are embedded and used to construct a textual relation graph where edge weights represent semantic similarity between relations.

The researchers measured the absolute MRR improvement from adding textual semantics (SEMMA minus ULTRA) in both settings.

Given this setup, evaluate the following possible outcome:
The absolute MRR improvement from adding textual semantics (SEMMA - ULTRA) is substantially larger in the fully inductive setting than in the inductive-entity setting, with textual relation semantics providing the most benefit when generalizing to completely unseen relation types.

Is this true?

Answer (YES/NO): NO